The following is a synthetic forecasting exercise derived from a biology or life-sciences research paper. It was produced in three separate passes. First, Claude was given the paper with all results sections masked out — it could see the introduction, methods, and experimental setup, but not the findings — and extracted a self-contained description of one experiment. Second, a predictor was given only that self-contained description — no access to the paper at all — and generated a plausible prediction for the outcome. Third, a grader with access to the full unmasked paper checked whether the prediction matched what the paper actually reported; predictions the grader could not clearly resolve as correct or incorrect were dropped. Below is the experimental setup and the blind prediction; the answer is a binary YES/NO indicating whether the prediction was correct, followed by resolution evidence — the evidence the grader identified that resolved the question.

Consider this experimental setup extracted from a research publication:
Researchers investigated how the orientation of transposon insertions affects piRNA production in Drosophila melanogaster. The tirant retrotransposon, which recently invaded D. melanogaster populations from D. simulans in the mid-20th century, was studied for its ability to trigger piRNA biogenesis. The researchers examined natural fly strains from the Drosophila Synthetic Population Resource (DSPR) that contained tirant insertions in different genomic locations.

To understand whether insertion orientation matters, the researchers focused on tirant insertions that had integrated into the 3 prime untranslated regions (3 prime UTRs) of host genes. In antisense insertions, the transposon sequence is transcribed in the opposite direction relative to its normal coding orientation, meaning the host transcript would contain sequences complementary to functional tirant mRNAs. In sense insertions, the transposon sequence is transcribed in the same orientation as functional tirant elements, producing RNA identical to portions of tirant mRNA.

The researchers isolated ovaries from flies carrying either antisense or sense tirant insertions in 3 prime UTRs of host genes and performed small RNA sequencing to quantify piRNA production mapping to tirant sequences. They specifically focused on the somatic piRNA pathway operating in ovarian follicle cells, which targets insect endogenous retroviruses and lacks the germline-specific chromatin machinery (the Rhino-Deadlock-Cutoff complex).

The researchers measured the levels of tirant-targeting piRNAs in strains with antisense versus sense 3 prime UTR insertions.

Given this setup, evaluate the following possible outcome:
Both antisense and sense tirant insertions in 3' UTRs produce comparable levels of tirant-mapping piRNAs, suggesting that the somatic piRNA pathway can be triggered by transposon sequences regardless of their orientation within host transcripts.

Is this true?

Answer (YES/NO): NO